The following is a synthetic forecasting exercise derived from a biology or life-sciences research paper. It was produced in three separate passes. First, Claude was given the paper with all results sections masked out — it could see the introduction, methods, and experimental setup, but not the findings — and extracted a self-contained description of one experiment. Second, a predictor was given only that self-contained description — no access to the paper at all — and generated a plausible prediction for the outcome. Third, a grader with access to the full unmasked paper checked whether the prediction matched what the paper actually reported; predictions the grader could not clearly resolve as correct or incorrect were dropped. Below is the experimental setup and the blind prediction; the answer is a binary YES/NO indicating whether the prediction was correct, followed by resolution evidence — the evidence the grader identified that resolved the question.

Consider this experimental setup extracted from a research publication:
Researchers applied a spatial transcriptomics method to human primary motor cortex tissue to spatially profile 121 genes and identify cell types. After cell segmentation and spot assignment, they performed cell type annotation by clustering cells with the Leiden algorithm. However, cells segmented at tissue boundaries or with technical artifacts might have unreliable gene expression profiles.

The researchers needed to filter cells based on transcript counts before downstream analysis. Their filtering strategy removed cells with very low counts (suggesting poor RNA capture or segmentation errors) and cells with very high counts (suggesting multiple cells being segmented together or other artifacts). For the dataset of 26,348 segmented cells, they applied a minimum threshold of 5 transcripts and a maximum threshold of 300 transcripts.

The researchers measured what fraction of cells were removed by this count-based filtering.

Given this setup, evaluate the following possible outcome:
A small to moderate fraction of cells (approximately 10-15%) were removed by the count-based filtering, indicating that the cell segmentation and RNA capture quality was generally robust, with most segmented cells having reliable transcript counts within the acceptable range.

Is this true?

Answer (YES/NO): YES